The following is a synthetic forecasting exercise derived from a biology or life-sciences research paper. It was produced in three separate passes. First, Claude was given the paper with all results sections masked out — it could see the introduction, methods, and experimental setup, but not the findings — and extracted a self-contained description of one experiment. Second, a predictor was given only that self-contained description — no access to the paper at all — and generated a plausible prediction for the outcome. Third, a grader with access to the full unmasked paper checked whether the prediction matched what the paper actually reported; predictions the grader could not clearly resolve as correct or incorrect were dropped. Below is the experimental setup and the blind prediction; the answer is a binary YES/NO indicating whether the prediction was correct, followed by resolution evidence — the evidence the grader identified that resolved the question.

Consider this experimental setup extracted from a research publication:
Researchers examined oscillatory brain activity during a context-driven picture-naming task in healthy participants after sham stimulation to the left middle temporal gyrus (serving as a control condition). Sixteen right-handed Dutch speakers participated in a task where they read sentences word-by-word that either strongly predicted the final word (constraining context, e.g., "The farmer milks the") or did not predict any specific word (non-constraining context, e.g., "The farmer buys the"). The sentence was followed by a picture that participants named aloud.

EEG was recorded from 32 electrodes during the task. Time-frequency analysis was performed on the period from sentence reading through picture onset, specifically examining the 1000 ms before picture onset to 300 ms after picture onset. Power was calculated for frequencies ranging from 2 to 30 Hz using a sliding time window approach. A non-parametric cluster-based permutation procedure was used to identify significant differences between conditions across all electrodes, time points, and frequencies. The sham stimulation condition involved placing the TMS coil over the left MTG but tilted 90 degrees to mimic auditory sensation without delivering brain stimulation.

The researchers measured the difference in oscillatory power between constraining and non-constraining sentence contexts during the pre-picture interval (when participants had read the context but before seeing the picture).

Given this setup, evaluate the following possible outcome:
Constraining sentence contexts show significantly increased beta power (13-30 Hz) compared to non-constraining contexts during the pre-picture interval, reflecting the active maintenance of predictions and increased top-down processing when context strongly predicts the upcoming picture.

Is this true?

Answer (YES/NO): NO